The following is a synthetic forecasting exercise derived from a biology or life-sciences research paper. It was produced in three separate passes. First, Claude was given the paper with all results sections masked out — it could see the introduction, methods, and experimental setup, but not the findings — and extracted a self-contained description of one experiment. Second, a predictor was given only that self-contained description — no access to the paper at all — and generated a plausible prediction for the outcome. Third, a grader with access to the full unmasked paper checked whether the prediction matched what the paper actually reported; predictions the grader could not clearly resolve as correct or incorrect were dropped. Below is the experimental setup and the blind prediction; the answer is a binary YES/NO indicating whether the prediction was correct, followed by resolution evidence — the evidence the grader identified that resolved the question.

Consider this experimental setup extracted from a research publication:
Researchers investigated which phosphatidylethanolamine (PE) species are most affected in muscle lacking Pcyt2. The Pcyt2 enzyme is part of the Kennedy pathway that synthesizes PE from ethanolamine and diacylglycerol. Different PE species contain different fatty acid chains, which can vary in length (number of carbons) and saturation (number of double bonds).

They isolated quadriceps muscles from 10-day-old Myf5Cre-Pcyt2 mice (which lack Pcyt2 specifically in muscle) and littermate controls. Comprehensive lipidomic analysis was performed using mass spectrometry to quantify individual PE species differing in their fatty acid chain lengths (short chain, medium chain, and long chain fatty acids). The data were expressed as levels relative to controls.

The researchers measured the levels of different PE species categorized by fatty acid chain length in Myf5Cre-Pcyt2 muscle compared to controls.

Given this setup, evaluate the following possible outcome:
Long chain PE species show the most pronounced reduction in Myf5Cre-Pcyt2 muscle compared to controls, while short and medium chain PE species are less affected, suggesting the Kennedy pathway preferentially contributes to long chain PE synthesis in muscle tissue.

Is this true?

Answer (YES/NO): YES